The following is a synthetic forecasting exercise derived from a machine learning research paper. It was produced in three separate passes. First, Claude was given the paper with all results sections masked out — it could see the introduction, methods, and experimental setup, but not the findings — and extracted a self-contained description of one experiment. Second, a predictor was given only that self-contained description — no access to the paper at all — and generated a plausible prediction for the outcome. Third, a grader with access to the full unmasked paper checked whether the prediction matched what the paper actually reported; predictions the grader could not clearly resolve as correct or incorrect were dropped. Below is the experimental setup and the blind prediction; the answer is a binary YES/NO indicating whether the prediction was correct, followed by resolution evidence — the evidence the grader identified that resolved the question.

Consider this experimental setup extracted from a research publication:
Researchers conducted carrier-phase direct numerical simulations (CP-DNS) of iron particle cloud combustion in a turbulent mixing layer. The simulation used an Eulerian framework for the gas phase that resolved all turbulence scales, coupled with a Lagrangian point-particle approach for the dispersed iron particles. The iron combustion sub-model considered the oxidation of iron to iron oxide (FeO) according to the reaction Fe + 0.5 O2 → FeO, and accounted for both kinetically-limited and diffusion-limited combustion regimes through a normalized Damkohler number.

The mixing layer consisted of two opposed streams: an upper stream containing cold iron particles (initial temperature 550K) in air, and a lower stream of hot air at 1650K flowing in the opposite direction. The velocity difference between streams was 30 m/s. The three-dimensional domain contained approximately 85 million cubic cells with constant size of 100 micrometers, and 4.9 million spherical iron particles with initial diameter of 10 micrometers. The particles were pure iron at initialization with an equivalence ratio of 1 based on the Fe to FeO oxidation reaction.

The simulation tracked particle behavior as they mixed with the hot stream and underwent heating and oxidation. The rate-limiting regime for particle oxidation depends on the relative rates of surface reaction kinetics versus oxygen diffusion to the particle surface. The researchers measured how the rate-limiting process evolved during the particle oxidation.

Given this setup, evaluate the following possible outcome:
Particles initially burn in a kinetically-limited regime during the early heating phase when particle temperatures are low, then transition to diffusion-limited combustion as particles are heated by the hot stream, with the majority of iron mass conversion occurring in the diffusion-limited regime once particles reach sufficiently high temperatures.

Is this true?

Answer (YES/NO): YES